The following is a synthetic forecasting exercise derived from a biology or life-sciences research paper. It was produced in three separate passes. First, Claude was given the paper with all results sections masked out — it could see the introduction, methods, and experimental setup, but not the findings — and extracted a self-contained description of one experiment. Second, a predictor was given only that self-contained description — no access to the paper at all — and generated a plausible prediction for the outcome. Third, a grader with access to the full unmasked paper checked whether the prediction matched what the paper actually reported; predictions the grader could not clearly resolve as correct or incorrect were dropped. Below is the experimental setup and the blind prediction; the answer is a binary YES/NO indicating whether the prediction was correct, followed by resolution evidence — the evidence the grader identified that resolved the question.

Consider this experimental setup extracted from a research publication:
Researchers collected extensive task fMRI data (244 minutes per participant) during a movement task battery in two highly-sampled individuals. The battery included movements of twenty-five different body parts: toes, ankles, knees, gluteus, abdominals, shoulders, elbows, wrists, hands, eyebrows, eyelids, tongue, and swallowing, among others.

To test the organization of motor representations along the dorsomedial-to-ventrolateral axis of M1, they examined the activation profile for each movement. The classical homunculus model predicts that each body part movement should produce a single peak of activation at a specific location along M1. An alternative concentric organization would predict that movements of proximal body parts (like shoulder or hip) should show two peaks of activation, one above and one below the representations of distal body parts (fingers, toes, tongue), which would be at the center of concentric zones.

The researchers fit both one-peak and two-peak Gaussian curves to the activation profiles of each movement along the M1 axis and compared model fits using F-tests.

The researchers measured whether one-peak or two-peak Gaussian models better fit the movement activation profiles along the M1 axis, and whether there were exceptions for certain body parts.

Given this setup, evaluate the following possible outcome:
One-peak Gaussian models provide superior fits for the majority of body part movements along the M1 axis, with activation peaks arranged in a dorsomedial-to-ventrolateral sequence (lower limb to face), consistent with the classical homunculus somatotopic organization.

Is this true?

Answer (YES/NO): NO